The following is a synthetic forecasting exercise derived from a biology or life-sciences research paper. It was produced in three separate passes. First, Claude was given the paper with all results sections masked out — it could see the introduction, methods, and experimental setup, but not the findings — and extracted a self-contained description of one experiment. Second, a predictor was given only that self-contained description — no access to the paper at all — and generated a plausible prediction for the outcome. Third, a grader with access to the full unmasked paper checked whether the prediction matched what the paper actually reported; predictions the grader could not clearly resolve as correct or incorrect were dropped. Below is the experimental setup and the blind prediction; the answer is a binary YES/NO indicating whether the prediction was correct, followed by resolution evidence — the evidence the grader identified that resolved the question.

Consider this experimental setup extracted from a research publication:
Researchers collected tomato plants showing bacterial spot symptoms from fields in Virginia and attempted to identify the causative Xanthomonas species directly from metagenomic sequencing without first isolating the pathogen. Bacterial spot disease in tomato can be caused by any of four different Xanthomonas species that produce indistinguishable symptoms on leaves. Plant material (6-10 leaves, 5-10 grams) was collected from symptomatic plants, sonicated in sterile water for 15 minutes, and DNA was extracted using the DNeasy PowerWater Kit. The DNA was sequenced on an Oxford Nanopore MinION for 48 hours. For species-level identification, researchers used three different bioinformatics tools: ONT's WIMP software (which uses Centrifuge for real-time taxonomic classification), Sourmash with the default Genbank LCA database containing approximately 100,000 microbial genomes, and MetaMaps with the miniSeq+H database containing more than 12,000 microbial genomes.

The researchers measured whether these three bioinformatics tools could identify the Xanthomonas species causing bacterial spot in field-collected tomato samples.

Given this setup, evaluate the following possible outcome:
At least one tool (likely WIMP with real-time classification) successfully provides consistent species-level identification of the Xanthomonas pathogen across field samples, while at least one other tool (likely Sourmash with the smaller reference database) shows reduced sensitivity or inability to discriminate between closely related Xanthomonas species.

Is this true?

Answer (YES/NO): NO